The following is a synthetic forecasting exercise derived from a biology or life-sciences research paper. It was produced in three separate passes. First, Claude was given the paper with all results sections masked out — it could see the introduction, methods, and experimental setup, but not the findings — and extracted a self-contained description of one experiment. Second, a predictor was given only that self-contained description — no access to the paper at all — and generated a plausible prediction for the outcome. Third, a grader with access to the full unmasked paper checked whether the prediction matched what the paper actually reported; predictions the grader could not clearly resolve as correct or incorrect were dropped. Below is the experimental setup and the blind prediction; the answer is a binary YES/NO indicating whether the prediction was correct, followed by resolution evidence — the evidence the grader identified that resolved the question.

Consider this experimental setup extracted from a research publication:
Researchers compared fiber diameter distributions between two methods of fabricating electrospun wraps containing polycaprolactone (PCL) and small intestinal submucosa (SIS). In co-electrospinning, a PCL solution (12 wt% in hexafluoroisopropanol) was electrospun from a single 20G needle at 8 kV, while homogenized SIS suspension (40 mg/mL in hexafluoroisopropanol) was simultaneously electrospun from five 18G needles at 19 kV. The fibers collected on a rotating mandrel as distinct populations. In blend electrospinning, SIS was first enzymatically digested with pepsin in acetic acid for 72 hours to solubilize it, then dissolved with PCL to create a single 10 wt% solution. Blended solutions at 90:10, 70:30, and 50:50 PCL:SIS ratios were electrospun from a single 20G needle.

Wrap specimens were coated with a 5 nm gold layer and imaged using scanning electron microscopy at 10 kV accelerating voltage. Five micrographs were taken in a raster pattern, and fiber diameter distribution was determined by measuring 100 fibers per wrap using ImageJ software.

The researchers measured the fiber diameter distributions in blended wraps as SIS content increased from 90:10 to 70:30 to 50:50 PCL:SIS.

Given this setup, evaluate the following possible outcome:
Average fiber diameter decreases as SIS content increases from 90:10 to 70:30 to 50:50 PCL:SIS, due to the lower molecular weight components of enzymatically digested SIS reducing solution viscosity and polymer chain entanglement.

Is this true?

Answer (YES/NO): YES